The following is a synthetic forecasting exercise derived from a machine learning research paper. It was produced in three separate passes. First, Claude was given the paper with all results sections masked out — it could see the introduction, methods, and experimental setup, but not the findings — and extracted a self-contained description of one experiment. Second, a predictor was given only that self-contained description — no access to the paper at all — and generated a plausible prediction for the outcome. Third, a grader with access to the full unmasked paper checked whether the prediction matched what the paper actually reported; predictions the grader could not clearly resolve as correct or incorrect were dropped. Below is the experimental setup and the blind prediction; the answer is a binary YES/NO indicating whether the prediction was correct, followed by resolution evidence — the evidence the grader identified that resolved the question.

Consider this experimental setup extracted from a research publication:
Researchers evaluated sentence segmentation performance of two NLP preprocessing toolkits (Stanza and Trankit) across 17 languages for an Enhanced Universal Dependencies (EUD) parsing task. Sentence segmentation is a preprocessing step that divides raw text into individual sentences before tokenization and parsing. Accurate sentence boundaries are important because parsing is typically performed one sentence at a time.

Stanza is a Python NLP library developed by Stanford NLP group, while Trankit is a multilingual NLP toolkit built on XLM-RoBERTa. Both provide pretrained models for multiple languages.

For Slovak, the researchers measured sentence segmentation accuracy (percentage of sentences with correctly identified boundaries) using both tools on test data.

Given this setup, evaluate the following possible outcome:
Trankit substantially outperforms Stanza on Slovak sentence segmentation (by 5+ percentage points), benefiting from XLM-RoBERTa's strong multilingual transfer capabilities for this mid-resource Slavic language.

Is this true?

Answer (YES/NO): YES